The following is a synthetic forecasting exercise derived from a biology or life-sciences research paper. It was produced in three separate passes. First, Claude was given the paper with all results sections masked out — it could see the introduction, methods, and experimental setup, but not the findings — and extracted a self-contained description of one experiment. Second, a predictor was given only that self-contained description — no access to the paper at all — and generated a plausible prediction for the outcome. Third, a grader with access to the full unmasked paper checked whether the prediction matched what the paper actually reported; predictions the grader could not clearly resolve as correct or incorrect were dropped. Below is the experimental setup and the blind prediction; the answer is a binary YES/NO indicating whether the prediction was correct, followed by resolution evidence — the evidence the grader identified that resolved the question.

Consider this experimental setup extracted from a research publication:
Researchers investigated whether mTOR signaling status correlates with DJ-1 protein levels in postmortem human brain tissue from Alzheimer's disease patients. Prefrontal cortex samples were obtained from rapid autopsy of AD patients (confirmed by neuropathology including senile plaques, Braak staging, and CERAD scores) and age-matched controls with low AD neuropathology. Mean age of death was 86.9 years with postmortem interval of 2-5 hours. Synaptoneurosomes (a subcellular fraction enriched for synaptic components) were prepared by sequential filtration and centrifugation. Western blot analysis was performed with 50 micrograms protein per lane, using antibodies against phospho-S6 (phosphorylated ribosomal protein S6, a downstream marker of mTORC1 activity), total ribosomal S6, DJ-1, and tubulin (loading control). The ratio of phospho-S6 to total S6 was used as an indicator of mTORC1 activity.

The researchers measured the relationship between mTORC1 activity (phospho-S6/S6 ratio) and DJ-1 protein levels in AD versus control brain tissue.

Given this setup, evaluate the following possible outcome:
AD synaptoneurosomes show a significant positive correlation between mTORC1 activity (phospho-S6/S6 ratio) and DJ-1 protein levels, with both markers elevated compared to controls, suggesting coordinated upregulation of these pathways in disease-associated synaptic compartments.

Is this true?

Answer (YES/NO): NO